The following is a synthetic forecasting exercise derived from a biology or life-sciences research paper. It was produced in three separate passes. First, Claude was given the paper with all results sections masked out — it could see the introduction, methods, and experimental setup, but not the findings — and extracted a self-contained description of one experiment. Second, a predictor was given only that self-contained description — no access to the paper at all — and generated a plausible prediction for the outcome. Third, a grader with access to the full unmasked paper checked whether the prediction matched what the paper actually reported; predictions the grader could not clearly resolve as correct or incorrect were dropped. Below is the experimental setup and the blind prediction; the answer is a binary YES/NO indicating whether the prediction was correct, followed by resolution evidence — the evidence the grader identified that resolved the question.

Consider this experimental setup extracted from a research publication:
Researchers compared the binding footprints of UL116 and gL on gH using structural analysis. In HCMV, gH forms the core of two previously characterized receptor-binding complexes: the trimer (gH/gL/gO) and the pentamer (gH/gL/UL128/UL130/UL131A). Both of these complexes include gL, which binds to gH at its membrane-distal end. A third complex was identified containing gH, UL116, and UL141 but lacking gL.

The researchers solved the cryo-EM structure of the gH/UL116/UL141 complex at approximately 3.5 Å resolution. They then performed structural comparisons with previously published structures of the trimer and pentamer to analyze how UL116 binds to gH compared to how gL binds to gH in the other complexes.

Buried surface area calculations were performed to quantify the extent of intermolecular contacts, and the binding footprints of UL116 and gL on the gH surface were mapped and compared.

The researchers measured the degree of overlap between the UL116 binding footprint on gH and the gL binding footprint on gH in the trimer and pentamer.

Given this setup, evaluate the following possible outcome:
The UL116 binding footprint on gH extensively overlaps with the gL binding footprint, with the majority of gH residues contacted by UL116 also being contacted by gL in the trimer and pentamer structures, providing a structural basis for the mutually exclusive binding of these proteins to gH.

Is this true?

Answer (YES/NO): YES